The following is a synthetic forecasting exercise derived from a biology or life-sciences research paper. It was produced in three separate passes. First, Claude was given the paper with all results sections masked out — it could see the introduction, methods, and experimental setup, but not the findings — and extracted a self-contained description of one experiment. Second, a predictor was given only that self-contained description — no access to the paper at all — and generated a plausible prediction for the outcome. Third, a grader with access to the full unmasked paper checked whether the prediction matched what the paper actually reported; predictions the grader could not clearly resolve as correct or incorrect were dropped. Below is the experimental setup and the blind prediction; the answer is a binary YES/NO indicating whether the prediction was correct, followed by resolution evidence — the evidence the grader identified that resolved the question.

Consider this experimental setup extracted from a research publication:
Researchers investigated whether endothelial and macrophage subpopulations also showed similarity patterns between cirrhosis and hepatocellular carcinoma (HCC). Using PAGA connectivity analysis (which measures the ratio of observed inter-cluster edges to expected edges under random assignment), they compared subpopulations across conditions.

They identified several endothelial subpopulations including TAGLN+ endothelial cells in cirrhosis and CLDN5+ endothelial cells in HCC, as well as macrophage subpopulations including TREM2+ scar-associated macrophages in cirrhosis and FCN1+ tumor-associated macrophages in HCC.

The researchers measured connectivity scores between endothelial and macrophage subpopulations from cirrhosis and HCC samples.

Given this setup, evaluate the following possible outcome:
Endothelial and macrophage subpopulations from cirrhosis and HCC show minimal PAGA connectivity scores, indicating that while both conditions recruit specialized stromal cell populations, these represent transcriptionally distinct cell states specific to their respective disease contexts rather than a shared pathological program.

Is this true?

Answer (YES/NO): NO